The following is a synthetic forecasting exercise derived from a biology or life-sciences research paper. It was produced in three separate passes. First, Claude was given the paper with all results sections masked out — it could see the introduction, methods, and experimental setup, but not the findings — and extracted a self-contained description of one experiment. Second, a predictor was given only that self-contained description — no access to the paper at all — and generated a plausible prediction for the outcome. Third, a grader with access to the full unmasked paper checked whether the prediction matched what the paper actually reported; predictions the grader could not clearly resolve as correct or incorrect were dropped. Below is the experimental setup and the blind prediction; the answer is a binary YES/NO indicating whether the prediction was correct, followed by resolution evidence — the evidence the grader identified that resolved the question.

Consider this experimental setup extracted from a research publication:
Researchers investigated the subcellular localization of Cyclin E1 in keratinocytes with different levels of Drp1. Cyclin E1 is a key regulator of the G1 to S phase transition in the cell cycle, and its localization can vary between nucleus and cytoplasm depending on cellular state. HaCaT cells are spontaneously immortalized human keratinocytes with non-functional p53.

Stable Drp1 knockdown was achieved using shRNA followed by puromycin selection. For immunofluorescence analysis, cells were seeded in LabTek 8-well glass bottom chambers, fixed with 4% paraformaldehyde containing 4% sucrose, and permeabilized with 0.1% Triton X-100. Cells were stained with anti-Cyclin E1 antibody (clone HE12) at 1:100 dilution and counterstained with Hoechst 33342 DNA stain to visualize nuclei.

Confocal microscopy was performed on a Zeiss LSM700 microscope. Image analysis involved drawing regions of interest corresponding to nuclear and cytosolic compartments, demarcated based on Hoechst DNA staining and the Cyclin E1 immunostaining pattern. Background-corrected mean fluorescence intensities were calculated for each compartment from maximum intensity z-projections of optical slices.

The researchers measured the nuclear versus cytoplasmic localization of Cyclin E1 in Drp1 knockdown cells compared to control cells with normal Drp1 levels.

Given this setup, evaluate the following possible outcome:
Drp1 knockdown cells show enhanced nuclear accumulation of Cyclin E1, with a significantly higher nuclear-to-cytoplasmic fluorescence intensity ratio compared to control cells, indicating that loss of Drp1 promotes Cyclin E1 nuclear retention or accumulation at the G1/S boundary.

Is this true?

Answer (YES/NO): YES